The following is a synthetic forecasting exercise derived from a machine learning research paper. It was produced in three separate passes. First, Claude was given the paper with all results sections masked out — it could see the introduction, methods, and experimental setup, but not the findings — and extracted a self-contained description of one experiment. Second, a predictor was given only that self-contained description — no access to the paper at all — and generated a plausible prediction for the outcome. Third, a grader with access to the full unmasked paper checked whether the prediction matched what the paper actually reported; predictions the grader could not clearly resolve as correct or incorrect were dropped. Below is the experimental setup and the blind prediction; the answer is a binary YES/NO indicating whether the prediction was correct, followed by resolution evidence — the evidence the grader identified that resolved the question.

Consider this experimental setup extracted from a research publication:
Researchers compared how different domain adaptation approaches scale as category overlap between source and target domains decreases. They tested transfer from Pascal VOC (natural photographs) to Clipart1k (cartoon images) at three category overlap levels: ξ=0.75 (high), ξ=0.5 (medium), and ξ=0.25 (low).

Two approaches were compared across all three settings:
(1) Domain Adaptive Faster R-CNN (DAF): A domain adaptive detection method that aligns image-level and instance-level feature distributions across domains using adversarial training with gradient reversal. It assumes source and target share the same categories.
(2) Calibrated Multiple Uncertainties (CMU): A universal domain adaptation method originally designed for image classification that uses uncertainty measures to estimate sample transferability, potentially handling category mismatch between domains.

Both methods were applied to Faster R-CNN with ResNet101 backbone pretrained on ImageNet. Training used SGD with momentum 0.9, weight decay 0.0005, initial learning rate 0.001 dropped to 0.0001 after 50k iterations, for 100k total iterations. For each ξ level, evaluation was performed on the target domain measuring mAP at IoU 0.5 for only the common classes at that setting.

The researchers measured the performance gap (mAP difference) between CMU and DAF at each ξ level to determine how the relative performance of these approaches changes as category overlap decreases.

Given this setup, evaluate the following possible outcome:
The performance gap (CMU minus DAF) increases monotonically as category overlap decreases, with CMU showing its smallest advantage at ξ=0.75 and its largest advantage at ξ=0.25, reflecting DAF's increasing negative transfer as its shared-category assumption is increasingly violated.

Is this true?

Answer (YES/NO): NO